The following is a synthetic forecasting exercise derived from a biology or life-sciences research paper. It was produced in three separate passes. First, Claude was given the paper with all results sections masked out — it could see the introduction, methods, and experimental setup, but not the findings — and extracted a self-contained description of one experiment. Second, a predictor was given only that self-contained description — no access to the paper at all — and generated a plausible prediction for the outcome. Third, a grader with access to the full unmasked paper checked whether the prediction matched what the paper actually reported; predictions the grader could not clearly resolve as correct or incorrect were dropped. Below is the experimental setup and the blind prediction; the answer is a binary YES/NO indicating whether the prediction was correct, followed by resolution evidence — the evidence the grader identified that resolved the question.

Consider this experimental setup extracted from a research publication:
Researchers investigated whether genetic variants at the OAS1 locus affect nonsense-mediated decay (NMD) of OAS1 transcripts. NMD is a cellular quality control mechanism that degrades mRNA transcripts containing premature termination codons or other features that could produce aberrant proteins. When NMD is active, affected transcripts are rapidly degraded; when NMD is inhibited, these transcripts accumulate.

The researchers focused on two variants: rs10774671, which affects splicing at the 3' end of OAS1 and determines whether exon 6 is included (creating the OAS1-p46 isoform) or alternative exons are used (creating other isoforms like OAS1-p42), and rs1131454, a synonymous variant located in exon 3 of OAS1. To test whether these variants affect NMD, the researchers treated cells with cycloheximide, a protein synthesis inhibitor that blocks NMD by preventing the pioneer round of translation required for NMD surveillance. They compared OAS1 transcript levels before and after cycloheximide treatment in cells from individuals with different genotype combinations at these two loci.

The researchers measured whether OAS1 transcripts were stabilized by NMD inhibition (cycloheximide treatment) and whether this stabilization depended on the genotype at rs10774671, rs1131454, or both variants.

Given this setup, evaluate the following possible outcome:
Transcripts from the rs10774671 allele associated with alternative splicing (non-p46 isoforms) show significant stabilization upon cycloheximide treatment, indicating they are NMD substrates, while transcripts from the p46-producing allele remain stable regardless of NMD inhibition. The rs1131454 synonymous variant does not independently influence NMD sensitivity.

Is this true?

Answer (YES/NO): NO